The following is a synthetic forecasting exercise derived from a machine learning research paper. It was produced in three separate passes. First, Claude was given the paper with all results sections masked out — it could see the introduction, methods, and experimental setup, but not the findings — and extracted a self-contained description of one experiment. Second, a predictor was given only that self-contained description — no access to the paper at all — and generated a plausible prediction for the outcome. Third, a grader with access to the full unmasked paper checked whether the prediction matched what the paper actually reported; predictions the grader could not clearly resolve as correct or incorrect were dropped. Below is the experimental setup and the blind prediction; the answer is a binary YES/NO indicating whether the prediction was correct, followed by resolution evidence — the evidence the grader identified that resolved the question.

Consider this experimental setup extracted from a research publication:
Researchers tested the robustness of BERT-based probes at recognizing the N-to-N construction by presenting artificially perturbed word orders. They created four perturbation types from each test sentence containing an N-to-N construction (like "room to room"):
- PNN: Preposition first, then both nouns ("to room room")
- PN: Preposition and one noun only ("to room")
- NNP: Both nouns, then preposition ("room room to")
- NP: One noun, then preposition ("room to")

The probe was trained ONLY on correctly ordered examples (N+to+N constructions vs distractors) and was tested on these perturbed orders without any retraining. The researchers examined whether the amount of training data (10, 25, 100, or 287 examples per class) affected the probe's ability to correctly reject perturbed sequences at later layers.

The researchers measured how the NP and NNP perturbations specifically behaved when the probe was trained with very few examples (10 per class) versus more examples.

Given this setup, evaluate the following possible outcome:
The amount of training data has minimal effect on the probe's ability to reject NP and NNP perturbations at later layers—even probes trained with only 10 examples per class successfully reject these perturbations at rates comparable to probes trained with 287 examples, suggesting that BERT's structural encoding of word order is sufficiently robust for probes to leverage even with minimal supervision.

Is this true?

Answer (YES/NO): NO